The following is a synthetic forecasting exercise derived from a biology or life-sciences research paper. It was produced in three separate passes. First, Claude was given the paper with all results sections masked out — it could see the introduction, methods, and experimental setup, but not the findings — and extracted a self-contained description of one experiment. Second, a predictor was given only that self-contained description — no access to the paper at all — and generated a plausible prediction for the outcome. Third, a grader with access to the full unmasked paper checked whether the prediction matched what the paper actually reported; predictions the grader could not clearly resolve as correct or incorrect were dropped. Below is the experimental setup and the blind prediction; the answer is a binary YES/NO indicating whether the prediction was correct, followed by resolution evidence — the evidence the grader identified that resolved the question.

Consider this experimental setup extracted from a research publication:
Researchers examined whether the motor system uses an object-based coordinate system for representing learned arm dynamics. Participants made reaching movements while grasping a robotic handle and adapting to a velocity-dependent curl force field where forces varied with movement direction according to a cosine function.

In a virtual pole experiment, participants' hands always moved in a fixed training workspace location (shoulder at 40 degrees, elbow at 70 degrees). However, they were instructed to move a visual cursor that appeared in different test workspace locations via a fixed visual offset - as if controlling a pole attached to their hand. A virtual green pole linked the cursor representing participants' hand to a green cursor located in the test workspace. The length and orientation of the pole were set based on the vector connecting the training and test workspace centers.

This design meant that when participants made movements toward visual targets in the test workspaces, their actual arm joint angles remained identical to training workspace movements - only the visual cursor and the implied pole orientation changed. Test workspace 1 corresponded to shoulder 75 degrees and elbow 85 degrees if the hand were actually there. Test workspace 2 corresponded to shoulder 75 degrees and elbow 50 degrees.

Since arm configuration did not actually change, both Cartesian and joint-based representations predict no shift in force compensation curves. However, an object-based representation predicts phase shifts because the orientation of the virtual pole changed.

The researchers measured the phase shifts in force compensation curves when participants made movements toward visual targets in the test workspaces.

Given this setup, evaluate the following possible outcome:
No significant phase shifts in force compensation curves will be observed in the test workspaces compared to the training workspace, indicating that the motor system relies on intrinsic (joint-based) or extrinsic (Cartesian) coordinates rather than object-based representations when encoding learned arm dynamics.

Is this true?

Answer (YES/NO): NO